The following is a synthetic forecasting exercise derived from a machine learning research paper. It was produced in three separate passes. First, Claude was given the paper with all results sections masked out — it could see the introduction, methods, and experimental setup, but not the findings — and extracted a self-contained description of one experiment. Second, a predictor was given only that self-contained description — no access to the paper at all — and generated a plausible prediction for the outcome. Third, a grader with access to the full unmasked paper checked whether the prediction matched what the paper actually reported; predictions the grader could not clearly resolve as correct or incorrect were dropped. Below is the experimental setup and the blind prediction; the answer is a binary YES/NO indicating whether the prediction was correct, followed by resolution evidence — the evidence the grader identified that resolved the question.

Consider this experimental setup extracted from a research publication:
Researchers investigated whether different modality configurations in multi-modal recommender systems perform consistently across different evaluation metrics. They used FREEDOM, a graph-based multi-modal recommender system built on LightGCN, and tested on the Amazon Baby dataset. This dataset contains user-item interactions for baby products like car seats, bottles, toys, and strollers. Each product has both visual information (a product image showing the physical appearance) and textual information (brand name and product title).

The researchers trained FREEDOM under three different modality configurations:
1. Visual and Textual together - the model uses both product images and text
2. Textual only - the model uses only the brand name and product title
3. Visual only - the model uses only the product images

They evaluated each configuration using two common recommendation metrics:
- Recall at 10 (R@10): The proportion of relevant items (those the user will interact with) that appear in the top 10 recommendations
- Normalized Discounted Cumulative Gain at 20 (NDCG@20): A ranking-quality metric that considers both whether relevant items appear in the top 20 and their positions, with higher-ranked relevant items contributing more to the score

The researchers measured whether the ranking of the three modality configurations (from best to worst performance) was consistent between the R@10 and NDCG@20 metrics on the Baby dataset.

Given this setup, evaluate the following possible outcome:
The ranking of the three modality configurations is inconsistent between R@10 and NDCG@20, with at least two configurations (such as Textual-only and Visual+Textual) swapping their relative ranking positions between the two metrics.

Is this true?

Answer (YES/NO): YES